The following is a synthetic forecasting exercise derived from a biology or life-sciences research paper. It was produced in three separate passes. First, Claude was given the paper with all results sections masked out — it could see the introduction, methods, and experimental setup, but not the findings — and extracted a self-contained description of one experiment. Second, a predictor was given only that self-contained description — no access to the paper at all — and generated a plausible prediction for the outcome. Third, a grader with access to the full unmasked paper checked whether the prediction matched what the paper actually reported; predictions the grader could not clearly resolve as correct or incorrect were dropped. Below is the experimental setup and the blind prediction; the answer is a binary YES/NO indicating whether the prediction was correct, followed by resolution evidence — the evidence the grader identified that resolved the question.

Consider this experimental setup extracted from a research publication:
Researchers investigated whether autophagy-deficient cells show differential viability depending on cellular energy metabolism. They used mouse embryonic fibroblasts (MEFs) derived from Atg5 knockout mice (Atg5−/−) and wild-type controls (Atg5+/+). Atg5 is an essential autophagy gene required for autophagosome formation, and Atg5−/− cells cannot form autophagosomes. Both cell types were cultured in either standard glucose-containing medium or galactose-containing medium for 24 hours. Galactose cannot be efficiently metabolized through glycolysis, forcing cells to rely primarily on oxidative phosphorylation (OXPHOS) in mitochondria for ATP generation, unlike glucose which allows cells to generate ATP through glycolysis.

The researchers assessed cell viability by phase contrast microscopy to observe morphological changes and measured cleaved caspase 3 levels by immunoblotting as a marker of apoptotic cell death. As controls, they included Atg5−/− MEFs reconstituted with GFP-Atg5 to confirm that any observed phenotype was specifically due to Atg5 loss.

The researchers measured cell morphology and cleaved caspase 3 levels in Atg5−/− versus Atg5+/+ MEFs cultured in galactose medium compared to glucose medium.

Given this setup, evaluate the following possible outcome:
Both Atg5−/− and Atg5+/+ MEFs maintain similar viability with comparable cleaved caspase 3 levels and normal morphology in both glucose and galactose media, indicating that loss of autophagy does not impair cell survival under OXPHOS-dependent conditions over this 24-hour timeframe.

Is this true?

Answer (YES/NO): NO